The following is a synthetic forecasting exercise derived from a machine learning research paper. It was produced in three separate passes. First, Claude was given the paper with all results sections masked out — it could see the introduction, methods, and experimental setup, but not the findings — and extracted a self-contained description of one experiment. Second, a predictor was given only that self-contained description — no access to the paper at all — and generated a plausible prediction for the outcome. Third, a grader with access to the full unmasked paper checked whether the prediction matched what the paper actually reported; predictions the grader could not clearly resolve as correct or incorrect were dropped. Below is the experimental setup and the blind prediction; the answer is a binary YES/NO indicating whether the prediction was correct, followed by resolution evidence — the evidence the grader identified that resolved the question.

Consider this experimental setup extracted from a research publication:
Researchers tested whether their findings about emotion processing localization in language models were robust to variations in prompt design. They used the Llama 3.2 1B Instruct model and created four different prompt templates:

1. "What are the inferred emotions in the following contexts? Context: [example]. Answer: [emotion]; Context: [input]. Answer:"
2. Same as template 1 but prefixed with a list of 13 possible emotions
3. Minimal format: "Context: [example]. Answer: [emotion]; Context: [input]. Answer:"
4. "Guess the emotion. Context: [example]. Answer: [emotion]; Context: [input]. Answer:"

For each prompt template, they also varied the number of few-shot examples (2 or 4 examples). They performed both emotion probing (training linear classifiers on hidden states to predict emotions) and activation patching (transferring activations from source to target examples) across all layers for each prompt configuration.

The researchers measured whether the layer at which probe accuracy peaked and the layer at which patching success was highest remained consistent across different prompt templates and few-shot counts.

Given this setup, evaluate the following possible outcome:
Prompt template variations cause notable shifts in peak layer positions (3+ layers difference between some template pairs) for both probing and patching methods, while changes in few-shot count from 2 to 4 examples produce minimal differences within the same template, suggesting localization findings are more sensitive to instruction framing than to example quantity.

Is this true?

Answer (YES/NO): NO